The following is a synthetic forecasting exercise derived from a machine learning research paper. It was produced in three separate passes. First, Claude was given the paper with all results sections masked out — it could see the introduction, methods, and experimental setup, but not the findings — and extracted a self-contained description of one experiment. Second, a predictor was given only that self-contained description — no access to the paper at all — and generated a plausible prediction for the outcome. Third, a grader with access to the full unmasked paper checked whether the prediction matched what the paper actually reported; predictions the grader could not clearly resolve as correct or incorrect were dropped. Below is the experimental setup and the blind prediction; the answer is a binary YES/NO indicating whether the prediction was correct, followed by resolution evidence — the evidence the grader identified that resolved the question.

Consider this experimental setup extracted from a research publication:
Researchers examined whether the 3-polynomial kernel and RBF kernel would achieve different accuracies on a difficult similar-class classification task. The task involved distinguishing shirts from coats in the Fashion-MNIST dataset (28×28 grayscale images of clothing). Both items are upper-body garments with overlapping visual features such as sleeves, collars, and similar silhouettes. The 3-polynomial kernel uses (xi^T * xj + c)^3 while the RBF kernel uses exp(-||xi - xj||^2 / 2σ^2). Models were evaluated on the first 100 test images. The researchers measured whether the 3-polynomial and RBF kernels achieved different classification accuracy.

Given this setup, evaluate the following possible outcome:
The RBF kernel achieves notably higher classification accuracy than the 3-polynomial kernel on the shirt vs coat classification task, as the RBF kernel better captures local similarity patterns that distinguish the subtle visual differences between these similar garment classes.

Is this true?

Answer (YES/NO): NO